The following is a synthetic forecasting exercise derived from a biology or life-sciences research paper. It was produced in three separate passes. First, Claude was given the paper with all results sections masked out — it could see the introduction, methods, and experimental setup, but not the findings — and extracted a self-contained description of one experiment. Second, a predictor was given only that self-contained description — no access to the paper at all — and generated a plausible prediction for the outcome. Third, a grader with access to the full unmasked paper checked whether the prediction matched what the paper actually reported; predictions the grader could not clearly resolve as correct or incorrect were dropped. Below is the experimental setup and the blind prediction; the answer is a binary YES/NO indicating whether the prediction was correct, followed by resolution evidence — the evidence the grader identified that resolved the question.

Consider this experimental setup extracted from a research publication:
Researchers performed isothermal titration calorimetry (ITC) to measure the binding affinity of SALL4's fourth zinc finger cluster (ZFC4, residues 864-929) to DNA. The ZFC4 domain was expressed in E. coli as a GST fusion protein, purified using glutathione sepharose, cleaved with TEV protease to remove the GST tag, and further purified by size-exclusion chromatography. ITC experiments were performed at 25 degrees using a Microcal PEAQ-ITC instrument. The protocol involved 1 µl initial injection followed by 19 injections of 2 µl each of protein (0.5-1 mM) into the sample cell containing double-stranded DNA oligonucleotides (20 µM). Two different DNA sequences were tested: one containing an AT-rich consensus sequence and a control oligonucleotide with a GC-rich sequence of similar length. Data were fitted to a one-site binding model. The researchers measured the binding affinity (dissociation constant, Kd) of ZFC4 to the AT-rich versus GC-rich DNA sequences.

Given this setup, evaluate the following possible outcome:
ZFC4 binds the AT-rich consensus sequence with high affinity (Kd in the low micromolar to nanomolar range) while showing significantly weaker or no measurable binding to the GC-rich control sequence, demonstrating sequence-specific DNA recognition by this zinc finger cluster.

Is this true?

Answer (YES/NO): YES